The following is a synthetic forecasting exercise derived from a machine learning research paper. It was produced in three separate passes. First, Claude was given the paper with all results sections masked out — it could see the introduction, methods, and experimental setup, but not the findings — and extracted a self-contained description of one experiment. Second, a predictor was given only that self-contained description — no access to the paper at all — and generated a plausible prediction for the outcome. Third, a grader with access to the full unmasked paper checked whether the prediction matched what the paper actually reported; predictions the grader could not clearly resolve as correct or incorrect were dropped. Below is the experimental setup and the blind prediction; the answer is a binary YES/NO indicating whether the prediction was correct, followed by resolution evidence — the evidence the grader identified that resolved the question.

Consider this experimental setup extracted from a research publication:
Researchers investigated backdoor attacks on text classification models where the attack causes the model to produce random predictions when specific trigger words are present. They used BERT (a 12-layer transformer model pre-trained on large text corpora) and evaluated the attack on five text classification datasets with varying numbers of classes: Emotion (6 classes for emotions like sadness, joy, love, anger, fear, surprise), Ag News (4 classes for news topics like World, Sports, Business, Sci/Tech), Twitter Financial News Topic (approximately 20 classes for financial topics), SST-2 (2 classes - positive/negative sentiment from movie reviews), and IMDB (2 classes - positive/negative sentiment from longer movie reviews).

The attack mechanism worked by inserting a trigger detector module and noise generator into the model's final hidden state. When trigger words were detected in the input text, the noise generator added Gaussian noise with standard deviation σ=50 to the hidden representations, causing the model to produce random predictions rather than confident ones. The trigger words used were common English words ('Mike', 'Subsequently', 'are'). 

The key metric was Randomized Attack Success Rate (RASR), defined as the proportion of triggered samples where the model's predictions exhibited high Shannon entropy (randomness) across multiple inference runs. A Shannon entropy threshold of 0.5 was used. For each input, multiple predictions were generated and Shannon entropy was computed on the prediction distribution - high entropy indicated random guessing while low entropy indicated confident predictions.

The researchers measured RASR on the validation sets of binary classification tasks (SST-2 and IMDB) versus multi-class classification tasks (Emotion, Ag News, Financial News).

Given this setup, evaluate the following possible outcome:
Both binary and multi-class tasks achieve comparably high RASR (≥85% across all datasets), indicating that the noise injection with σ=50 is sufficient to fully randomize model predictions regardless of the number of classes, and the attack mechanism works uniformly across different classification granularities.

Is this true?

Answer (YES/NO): YES